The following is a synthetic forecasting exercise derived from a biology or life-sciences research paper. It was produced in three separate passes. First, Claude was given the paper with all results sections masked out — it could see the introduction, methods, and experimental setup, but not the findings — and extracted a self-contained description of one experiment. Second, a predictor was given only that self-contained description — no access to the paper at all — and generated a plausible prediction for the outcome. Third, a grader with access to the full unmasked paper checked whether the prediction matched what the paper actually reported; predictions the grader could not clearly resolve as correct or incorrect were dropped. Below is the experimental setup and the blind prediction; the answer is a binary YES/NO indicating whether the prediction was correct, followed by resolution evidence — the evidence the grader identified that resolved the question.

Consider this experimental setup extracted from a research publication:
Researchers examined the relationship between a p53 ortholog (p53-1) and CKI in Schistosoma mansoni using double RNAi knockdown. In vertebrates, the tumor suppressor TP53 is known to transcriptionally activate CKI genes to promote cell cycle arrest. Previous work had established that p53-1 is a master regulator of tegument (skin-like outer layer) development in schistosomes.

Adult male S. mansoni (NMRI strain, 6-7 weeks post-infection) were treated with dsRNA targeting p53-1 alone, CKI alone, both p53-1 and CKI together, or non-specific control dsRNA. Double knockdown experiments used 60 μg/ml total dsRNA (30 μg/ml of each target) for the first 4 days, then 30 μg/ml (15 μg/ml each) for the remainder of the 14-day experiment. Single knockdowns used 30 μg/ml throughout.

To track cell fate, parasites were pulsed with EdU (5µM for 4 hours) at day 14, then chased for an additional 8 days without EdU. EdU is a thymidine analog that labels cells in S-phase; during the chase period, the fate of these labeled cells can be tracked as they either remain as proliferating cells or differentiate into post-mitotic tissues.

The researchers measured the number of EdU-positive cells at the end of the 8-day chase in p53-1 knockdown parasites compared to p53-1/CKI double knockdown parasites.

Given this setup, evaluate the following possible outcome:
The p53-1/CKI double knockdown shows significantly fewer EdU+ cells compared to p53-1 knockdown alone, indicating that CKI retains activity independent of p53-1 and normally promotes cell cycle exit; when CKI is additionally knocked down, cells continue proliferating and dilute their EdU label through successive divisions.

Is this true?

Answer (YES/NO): NO